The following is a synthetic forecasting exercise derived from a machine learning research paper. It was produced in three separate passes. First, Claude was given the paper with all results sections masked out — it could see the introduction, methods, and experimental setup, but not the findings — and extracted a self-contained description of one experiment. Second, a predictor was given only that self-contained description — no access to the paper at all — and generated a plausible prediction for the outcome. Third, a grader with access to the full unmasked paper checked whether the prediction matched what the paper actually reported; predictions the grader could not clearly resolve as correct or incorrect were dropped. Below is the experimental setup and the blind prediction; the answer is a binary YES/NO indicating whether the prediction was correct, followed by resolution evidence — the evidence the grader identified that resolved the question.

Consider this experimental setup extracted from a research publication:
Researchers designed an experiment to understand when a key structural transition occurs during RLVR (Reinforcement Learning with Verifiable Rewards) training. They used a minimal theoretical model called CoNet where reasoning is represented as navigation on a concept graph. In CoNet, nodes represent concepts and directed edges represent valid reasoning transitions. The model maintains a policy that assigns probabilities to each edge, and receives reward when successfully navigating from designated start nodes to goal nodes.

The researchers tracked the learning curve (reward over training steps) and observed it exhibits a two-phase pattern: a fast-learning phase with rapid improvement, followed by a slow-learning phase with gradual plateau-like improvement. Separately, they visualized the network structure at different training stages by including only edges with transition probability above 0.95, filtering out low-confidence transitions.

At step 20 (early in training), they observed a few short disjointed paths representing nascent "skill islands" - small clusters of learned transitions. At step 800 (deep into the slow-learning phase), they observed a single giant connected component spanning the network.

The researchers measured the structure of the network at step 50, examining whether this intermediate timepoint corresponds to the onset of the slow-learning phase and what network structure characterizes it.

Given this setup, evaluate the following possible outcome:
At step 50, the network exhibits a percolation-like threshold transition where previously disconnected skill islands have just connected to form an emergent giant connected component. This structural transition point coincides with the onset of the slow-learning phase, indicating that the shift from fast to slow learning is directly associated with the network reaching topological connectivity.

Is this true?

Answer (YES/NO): NO